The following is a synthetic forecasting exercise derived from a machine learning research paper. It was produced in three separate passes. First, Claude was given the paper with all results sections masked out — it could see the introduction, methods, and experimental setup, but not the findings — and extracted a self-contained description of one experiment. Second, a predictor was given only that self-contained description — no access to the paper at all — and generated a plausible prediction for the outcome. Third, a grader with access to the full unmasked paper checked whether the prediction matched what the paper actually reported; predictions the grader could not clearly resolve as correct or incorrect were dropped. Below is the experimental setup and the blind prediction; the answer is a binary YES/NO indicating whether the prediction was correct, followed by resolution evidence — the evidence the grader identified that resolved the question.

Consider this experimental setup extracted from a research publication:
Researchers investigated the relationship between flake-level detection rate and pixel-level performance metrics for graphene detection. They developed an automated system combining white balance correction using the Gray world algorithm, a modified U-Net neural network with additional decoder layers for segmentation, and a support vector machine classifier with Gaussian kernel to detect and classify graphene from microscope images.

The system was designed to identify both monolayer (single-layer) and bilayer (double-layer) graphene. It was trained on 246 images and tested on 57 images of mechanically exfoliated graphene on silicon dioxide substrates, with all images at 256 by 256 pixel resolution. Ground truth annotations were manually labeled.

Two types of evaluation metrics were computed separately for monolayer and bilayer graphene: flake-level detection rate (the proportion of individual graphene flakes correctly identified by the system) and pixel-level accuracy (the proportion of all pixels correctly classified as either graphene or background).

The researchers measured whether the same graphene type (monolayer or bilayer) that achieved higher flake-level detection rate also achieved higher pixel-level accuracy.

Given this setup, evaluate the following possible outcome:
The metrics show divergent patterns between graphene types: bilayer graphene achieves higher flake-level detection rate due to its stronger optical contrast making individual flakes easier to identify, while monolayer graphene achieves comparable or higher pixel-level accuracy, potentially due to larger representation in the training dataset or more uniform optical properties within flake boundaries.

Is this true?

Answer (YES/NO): YES